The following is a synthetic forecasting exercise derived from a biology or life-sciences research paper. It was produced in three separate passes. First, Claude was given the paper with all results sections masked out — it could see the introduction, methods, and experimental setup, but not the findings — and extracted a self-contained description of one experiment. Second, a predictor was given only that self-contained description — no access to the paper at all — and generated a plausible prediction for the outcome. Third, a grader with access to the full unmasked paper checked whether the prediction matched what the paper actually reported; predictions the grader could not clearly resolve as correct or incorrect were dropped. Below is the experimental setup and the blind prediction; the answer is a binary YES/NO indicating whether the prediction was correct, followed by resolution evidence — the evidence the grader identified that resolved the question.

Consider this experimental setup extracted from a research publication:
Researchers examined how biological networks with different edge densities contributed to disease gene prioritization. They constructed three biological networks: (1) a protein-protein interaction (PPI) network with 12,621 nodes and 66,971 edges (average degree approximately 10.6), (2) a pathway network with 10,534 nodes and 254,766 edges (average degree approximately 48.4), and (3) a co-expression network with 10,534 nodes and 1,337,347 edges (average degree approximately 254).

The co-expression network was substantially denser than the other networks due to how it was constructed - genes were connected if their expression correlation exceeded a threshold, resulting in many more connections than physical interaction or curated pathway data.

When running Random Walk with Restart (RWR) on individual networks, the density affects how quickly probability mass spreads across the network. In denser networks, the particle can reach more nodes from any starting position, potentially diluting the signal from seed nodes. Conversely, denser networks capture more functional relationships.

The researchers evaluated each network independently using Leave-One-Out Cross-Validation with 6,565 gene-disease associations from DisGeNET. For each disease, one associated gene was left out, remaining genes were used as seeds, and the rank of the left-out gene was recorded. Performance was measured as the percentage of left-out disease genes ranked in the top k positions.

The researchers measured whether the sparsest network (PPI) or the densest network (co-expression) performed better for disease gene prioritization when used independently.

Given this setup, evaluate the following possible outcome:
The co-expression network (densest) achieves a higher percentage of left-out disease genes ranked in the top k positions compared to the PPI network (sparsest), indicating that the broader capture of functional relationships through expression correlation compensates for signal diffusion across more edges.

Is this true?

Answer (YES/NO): NO